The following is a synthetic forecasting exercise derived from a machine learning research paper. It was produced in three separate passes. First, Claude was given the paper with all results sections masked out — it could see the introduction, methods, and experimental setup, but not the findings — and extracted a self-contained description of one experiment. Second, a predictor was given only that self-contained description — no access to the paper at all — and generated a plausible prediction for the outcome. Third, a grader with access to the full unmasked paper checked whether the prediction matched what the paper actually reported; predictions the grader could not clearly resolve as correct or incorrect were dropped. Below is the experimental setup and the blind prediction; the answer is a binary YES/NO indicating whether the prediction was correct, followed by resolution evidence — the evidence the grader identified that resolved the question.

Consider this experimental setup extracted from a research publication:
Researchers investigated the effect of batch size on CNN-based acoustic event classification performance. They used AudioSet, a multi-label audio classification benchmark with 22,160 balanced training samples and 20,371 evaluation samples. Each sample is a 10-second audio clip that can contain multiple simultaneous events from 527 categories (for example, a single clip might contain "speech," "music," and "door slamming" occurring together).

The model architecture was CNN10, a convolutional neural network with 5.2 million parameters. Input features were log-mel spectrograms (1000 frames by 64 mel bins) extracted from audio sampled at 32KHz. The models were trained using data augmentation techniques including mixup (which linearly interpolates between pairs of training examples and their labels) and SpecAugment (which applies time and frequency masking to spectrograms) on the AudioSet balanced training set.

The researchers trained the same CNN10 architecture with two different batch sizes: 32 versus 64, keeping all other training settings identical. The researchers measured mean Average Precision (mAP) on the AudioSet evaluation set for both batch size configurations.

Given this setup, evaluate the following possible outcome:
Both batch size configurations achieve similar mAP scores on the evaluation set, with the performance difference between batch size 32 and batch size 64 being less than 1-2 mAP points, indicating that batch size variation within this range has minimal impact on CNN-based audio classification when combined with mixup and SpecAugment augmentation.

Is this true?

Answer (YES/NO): NO